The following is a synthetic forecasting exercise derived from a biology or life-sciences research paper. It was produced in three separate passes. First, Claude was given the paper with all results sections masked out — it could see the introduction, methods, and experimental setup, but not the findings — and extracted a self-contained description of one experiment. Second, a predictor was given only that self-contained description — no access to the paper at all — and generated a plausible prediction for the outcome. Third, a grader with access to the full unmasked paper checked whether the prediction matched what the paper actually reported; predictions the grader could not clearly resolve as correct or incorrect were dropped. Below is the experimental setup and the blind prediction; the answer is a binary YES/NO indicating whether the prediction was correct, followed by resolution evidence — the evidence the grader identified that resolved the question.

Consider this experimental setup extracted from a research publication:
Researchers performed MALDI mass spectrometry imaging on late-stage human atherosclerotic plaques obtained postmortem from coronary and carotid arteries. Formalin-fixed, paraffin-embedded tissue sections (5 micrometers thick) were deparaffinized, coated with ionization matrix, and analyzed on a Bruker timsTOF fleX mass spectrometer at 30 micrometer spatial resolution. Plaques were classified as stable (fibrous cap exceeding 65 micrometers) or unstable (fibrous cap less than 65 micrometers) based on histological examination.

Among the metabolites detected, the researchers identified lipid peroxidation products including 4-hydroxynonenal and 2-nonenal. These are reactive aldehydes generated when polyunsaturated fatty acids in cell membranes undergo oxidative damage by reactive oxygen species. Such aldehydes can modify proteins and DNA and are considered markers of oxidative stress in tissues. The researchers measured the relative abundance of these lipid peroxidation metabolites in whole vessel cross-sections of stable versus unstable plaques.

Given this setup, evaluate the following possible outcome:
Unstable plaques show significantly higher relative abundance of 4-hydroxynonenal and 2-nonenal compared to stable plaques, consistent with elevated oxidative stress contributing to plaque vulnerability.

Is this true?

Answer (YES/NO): YES